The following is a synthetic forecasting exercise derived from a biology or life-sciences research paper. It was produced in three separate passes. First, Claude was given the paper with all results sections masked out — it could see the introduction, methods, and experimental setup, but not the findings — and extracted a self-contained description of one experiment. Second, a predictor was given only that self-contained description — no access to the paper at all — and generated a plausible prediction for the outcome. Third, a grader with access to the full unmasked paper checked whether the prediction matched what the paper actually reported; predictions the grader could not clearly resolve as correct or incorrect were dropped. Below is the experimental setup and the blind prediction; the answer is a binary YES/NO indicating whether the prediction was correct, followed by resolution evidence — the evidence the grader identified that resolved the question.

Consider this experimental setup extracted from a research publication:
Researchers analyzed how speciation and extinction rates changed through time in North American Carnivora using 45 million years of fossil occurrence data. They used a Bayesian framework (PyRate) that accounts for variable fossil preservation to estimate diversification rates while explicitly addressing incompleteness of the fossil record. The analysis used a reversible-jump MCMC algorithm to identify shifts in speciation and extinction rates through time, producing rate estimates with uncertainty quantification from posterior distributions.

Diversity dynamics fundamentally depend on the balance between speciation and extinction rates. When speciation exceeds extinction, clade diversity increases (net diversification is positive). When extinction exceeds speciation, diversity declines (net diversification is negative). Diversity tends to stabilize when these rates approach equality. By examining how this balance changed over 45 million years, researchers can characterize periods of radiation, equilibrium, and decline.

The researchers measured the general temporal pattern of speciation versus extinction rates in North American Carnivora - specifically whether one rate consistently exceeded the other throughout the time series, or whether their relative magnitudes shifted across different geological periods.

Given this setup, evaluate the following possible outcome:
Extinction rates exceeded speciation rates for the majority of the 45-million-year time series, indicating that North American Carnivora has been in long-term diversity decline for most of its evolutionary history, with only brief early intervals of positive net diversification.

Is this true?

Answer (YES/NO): NO